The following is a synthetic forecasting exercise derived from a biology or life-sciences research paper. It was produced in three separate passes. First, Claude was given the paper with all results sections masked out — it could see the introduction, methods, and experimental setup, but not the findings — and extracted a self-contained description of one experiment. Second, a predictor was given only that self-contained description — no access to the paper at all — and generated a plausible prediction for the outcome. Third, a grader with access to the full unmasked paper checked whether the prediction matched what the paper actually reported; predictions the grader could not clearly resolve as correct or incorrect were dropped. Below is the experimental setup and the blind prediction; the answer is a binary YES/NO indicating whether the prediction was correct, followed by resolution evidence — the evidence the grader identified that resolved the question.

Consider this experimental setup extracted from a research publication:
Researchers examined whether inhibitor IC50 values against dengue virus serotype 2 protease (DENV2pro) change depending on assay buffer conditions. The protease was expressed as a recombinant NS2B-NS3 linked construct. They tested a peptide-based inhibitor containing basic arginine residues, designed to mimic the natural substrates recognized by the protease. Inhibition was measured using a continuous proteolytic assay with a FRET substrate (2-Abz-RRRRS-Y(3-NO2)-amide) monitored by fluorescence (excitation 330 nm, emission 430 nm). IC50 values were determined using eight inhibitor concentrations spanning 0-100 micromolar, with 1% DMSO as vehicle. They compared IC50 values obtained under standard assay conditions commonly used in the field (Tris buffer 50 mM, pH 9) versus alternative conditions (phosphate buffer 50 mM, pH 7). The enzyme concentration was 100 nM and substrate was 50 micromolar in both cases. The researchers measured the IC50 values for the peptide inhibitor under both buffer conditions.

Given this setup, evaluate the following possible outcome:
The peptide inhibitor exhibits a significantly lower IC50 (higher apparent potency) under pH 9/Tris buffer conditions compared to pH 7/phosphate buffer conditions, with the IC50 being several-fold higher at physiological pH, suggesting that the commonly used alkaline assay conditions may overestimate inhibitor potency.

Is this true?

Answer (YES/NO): YES